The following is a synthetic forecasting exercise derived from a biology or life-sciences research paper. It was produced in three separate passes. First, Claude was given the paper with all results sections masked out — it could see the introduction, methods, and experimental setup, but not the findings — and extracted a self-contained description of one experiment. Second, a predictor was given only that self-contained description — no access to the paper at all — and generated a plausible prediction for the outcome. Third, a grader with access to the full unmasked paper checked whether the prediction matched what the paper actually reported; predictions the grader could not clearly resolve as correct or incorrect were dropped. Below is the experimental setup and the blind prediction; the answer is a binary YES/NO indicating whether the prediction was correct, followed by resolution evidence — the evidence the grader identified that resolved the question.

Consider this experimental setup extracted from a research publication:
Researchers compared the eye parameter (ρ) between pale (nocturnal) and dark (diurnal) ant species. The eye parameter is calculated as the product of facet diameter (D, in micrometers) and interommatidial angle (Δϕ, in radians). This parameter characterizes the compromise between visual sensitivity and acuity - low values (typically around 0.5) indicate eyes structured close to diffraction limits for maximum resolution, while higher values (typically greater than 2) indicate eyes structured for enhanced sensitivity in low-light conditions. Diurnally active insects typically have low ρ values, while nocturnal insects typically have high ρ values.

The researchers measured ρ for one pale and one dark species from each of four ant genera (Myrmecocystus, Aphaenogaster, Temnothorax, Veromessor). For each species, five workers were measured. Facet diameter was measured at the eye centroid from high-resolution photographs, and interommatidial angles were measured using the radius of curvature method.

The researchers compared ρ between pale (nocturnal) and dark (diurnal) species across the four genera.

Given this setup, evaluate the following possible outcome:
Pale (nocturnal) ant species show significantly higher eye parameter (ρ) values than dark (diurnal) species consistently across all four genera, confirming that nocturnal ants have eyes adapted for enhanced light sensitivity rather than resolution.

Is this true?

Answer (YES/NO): NO